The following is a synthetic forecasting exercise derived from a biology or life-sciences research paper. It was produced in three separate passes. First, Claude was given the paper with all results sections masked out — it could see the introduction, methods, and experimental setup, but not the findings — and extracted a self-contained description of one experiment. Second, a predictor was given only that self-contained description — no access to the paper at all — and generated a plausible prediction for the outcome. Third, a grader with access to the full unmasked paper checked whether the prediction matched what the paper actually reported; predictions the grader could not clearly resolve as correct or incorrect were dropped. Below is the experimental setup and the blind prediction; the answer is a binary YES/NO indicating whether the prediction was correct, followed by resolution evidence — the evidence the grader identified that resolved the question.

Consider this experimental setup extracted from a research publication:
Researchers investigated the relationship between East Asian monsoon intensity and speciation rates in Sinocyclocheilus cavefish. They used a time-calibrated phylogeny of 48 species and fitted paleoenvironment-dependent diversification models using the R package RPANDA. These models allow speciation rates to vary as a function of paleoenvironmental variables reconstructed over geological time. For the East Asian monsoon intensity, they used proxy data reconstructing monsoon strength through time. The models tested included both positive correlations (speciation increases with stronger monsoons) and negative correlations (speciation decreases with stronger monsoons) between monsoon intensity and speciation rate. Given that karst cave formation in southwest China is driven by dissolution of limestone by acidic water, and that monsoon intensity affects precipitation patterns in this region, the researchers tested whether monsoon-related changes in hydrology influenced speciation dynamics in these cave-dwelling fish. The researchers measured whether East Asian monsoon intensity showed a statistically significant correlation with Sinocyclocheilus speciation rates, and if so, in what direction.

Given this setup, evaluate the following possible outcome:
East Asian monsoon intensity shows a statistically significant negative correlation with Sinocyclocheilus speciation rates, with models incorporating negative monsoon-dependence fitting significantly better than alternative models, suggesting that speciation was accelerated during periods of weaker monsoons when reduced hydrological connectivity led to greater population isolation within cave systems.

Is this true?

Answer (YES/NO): NO